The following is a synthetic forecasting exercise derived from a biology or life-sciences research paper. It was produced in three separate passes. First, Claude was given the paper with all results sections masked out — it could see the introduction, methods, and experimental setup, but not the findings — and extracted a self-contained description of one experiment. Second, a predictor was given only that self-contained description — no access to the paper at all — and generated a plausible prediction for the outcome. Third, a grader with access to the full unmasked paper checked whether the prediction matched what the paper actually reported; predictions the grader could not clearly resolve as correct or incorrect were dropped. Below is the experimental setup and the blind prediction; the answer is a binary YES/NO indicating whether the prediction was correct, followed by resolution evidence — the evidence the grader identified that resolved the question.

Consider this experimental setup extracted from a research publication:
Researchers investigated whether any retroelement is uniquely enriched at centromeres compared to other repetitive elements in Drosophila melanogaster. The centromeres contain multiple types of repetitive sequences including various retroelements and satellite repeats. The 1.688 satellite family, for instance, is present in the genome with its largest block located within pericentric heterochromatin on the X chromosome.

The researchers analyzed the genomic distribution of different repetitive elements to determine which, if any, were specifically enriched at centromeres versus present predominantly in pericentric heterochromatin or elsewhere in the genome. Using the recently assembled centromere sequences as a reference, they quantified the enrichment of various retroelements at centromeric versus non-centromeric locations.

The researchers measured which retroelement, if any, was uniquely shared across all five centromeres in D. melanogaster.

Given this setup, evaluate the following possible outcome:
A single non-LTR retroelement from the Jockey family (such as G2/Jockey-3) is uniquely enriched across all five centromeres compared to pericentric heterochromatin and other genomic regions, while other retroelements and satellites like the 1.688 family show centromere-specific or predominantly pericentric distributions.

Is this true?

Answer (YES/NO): YES